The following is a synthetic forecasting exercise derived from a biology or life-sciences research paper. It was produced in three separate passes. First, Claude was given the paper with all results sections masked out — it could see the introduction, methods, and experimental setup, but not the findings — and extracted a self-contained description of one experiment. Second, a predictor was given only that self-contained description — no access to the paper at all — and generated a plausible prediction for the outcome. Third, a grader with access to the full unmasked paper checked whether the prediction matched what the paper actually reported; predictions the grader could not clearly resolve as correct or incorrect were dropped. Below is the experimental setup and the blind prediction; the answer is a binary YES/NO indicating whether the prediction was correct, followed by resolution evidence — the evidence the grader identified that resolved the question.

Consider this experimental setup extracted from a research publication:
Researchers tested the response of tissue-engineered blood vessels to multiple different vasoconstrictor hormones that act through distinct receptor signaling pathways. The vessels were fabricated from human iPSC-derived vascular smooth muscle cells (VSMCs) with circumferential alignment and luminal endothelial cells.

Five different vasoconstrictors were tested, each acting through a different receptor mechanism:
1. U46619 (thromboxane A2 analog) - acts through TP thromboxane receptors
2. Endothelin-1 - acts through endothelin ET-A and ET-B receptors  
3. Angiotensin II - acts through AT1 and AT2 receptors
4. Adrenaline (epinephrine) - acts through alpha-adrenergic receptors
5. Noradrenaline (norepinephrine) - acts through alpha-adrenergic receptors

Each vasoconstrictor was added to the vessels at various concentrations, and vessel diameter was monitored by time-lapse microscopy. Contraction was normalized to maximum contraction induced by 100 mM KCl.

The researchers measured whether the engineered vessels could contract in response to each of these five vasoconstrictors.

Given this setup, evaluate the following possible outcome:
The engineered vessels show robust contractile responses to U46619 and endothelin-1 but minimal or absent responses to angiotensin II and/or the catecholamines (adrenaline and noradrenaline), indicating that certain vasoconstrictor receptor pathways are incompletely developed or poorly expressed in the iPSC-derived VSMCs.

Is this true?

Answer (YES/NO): NO